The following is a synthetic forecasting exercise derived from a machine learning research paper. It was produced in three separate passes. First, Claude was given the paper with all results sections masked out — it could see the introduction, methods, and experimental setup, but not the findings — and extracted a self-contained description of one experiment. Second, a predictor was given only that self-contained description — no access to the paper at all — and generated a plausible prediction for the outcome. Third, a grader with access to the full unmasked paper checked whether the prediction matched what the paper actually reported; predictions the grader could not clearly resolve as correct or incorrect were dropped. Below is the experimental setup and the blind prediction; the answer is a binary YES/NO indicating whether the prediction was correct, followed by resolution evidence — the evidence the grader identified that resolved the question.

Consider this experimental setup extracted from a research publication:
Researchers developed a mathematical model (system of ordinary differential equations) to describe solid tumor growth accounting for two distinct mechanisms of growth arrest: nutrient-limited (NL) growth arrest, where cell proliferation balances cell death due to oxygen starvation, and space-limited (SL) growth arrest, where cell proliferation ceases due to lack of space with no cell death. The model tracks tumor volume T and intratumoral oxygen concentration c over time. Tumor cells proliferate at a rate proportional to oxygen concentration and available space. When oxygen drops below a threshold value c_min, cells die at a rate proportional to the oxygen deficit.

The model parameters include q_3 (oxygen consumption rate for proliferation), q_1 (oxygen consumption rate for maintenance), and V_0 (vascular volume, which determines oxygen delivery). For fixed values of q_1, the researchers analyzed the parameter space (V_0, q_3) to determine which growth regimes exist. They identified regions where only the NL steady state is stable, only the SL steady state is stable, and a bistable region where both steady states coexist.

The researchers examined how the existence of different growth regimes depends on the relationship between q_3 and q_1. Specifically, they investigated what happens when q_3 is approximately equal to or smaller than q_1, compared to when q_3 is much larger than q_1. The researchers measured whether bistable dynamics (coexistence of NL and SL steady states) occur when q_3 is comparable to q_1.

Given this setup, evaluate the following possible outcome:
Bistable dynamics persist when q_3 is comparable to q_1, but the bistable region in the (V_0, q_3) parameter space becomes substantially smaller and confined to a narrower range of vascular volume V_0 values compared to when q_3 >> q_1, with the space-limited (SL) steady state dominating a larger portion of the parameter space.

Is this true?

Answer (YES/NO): NO